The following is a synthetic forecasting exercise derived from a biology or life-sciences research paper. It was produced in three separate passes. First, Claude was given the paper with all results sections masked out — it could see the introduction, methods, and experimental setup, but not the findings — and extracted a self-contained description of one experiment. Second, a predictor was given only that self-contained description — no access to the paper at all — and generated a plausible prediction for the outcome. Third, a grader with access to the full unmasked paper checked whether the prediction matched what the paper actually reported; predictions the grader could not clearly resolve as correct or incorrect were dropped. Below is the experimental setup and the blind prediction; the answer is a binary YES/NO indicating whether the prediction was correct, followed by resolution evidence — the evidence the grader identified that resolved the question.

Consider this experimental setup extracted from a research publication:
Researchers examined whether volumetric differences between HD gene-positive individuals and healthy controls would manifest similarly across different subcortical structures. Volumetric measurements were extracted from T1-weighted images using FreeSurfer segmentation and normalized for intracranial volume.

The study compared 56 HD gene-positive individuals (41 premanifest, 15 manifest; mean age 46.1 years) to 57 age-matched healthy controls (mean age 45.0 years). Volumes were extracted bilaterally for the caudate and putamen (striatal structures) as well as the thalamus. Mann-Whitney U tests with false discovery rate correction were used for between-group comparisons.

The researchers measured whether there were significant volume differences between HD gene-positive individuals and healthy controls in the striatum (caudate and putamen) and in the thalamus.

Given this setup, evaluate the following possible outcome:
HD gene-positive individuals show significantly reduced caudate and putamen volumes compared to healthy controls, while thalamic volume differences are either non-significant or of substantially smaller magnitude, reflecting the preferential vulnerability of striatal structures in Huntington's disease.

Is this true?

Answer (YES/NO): YES